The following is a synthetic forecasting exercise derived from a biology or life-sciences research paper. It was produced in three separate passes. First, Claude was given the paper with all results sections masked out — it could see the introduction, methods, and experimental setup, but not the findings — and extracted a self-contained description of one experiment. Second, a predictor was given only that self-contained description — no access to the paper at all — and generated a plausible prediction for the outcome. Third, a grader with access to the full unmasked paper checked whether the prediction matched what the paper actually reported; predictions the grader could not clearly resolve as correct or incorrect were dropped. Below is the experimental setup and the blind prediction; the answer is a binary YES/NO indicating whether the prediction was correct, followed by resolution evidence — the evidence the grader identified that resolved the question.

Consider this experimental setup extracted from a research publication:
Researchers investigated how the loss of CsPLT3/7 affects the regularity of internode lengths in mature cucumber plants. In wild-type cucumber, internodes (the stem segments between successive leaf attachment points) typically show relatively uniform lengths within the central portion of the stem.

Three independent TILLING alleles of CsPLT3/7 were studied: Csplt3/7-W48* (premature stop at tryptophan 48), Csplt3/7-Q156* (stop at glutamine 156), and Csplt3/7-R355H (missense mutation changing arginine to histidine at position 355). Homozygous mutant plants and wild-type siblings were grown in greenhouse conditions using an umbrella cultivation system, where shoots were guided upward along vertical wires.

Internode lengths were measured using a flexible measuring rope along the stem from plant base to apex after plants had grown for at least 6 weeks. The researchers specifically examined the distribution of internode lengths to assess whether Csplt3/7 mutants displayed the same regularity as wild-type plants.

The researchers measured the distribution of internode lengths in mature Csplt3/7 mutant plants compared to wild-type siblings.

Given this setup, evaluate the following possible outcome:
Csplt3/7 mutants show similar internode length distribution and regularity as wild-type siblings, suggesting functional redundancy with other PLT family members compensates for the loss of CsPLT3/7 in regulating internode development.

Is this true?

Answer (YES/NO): NO